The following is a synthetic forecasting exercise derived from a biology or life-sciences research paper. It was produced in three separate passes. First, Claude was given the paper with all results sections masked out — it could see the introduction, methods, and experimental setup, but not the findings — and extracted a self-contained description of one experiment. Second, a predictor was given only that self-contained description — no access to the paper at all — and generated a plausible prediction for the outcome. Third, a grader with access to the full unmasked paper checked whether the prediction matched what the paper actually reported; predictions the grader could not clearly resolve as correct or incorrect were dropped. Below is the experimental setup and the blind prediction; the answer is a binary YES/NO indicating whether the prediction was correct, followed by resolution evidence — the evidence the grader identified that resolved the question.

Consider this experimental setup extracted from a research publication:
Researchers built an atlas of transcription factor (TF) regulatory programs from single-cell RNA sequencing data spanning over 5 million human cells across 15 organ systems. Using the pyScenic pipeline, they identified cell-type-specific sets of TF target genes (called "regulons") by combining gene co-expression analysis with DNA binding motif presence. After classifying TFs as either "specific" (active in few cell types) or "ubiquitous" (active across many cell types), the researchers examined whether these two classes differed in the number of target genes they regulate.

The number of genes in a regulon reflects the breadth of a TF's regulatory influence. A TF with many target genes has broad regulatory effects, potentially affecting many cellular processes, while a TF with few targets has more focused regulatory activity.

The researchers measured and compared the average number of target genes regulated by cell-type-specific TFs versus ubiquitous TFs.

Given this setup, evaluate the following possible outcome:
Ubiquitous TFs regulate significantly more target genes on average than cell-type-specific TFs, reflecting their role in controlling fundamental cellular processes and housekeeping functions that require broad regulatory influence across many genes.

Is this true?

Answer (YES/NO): YES